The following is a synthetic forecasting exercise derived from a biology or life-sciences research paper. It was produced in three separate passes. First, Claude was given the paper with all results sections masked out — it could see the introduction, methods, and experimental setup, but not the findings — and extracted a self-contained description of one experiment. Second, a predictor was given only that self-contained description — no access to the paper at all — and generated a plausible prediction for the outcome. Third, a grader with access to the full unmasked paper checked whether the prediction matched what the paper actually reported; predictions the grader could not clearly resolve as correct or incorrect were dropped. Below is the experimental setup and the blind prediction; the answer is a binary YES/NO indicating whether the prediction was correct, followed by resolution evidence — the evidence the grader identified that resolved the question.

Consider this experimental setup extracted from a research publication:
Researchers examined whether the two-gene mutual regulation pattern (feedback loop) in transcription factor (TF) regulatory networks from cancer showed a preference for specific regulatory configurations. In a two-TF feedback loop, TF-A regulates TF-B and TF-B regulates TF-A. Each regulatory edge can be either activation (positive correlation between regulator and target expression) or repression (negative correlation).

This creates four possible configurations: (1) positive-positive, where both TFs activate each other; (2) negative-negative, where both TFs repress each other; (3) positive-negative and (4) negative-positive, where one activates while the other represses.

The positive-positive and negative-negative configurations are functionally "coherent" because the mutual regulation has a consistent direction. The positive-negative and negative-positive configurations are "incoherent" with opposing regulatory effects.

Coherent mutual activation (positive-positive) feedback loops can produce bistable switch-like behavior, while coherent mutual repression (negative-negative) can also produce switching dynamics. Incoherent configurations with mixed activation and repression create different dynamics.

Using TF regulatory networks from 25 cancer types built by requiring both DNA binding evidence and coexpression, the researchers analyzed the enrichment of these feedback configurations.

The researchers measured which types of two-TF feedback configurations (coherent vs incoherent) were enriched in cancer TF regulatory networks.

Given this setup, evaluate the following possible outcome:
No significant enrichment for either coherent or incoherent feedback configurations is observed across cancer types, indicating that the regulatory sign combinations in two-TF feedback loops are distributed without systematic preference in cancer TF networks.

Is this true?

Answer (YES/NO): NO